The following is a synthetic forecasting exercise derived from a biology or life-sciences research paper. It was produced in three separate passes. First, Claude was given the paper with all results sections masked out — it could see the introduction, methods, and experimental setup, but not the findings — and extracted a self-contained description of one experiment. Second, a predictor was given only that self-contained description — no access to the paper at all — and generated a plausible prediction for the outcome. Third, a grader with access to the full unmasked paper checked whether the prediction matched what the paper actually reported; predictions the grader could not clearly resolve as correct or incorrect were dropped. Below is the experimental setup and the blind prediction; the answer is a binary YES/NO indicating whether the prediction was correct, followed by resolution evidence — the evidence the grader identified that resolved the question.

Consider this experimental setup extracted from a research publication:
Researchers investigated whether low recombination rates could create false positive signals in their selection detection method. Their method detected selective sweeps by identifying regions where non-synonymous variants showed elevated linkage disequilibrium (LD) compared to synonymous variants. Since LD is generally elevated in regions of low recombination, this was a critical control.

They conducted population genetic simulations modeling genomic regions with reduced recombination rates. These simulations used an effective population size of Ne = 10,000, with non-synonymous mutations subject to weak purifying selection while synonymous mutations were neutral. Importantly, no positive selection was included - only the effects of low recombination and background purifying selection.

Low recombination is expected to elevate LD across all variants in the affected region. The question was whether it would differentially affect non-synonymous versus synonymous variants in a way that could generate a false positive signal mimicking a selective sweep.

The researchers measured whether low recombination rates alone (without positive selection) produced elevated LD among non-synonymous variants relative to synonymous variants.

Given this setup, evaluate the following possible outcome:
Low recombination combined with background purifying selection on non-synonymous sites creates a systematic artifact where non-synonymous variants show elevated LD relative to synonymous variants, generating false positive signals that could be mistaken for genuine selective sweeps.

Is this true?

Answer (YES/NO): NO